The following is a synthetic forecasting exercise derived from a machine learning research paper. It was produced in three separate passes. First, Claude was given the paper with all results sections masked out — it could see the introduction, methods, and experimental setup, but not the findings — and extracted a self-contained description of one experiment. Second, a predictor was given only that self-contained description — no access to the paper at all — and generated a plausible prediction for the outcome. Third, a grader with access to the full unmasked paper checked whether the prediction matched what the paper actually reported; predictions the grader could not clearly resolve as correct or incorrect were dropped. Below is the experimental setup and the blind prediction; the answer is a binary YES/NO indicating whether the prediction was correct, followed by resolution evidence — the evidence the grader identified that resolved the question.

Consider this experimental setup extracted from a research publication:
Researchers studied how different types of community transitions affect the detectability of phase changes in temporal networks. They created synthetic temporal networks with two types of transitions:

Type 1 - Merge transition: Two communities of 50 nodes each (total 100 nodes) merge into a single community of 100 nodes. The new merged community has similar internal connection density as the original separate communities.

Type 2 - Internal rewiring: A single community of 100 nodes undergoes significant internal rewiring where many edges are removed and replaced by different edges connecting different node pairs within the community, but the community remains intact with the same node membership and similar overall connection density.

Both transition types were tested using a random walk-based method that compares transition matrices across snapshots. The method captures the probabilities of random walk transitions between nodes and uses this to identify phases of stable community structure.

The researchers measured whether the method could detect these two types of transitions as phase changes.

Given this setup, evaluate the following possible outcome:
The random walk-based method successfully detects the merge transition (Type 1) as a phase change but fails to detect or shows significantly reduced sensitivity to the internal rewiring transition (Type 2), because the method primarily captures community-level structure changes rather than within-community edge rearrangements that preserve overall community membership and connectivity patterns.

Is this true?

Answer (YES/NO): YES